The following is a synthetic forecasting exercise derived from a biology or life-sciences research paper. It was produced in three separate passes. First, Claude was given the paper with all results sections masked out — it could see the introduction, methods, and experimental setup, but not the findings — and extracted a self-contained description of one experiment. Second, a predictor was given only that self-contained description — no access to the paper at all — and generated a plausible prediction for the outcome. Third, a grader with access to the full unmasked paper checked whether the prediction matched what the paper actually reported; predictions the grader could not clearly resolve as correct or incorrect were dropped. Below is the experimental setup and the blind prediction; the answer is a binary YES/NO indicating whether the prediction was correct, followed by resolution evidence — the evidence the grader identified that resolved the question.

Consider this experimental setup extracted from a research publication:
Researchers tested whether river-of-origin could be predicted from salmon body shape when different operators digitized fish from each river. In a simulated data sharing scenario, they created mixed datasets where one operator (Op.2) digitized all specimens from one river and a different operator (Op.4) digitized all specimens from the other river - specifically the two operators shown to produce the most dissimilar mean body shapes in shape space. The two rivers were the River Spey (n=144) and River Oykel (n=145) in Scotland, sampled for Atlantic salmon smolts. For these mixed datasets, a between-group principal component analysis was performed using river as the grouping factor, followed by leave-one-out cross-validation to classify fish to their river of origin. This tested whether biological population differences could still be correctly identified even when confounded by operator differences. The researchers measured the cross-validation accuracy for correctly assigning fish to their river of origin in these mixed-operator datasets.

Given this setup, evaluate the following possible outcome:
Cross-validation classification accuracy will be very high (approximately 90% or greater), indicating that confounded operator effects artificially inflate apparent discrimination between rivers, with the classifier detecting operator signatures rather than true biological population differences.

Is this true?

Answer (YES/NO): YES